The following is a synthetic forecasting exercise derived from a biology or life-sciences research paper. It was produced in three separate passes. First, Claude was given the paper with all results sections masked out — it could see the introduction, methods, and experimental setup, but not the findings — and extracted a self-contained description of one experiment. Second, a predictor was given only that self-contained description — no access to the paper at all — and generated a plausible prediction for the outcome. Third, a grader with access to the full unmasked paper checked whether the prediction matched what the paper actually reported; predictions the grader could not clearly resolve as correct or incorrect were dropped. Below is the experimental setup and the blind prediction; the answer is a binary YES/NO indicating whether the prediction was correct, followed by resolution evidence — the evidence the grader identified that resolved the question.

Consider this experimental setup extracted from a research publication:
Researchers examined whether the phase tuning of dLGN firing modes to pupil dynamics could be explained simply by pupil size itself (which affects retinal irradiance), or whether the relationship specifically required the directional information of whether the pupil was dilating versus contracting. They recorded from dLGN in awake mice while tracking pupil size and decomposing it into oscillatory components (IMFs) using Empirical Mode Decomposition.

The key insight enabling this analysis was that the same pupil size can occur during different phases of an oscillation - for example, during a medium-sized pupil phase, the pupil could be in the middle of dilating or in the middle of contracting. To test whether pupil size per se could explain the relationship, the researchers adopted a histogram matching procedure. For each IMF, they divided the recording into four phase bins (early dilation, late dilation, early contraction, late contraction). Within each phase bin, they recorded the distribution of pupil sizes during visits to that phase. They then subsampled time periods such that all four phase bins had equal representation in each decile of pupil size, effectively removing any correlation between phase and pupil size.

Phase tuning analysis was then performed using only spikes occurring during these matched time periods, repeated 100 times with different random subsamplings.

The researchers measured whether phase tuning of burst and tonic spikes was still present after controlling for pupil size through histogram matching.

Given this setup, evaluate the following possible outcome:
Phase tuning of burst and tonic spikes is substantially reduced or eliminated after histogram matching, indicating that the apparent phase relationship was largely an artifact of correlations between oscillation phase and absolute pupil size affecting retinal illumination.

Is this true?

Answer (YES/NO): NO